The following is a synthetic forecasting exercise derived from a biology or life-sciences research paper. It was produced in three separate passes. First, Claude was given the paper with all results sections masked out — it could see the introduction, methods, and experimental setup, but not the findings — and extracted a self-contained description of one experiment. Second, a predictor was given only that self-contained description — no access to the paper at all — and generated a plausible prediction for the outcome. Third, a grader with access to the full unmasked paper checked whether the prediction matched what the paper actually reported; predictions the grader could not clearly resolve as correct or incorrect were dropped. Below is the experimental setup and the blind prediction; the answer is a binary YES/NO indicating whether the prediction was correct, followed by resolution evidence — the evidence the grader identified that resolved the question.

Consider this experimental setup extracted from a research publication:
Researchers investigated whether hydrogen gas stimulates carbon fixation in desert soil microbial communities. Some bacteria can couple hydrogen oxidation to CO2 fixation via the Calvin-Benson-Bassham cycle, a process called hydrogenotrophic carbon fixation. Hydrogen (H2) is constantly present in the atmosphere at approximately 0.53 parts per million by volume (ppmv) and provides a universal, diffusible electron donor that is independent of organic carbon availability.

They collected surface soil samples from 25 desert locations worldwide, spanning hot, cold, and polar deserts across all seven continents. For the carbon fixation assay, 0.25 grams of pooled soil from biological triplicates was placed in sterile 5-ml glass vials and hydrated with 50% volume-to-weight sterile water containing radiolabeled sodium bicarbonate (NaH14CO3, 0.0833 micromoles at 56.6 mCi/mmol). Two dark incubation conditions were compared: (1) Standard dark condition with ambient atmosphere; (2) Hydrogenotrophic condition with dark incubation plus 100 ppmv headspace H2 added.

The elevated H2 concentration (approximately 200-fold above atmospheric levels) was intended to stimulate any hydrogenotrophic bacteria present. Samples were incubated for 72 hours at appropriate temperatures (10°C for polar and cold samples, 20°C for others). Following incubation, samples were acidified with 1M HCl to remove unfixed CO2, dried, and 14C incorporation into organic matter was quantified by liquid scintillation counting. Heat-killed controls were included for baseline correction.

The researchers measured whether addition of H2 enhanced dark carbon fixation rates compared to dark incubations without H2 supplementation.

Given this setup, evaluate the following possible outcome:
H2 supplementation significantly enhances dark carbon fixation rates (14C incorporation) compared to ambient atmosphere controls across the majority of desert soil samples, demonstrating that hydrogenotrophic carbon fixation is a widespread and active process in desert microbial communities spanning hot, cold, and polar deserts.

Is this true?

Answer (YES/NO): YES